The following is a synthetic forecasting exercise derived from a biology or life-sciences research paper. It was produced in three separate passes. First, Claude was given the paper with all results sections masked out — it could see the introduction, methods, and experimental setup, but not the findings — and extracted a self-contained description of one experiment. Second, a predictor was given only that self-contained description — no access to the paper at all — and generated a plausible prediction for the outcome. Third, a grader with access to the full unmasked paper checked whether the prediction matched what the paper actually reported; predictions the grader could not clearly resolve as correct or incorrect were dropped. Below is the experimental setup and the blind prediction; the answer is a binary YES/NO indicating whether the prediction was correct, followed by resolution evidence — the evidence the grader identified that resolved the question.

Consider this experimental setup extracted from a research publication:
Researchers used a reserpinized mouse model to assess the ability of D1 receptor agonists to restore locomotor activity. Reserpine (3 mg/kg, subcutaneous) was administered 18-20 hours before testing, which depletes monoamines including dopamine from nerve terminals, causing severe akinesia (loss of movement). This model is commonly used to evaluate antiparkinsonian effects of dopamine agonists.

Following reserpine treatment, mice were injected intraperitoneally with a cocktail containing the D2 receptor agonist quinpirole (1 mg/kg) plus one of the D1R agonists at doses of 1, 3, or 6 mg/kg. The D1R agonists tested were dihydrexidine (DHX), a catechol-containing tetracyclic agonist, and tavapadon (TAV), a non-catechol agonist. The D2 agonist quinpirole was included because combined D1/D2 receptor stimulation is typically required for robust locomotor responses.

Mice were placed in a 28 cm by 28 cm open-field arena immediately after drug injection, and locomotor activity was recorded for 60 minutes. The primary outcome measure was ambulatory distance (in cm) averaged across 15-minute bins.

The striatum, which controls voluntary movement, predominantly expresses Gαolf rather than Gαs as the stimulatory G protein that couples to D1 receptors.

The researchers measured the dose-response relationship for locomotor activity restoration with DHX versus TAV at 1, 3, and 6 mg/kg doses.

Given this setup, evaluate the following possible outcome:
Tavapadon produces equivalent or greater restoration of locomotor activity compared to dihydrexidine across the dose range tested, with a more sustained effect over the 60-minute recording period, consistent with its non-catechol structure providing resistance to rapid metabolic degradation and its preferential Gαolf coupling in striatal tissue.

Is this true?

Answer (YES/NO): YES